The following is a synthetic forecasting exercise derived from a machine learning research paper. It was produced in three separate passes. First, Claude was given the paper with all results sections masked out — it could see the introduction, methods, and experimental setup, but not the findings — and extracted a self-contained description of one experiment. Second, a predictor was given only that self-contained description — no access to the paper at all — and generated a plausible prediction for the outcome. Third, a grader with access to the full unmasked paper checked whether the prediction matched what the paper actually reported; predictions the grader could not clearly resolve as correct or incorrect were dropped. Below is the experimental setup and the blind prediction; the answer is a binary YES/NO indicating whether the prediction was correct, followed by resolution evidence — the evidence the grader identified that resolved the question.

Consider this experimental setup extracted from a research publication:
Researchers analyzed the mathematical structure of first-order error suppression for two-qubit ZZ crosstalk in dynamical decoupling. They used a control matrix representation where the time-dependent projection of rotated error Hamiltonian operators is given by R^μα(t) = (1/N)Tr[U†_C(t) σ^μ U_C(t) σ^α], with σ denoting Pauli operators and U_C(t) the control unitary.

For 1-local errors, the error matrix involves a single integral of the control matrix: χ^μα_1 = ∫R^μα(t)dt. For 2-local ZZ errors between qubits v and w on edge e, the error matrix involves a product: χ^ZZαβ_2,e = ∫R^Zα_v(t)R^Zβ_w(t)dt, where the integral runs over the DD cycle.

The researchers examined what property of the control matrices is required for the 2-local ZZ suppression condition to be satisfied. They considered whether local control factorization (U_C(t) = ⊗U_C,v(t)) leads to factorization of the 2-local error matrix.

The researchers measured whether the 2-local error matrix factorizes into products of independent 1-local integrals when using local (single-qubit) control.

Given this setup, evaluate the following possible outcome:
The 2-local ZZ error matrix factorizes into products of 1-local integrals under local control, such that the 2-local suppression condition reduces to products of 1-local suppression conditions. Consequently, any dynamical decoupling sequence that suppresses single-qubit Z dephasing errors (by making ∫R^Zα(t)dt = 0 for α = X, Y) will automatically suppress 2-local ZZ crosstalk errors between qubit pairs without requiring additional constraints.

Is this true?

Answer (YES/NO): NO